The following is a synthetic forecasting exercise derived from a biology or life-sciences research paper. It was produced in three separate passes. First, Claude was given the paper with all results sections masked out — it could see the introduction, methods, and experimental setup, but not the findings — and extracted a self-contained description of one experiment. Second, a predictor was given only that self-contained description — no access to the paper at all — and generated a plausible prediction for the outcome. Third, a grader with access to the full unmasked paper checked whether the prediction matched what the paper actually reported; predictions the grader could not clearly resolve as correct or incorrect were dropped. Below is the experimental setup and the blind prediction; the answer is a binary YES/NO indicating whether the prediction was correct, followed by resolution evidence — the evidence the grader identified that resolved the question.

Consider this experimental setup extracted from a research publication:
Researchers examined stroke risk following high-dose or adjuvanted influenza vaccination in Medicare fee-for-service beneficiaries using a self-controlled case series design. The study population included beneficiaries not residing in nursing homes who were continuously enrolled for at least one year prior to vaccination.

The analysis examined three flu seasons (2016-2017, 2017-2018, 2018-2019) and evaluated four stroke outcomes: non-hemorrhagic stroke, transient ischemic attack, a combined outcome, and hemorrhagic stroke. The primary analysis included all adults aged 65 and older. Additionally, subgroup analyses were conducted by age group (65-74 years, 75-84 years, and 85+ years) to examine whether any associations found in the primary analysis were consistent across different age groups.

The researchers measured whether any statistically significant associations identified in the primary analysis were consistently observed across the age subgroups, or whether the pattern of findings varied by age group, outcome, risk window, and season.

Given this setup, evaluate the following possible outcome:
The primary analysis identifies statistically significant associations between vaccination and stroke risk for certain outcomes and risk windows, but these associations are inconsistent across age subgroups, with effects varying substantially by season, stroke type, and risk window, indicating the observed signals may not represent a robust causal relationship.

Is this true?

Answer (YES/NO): YES